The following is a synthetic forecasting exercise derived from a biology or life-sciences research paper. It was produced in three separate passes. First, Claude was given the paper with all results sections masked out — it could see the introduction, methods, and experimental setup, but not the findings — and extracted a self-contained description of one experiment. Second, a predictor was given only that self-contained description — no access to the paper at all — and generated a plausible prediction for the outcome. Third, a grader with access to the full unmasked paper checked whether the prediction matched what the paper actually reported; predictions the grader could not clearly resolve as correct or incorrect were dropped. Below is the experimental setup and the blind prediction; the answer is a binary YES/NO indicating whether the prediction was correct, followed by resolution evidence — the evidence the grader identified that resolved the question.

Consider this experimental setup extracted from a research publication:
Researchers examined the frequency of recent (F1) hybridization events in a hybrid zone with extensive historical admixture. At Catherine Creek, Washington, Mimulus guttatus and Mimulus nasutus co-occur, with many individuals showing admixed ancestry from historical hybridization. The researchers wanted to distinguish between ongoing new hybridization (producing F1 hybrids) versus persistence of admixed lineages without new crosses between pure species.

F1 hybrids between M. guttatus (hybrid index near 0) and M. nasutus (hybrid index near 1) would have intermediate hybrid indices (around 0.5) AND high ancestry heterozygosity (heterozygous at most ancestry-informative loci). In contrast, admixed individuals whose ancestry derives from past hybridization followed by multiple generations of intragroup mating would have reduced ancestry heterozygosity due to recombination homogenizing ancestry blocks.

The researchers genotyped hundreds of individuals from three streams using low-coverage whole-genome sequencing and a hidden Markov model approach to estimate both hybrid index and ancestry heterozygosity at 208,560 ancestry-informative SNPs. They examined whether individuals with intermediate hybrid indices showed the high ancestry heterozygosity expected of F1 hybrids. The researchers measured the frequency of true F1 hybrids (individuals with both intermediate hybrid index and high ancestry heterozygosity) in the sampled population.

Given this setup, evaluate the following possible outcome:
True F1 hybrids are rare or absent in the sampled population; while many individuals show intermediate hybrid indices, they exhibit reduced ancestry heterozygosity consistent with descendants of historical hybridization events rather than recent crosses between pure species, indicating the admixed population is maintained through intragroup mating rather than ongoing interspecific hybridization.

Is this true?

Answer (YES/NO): YES